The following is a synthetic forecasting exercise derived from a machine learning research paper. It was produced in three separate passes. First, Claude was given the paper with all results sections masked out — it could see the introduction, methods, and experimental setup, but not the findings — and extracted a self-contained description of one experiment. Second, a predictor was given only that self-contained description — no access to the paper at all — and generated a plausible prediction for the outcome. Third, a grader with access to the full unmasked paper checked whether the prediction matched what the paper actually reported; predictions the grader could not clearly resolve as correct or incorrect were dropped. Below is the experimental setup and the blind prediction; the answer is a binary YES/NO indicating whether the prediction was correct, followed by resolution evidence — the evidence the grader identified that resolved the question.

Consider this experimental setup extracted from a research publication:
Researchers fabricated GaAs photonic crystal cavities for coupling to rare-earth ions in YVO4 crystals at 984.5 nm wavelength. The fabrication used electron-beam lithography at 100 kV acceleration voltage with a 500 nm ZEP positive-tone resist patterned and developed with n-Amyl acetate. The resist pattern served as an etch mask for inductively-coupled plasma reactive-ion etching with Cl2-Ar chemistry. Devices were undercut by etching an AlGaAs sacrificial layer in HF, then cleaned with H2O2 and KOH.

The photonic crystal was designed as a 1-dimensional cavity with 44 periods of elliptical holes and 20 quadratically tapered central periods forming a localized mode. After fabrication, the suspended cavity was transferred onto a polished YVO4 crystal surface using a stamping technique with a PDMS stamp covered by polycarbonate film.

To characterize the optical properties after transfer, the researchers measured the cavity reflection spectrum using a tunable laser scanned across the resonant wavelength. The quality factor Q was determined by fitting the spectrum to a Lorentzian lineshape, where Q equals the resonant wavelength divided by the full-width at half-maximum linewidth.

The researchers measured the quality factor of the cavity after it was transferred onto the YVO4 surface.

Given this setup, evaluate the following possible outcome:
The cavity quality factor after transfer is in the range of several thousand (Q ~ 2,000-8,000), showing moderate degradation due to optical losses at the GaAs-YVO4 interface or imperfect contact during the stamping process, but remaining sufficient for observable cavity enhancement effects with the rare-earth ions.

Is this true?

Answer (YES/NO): YES